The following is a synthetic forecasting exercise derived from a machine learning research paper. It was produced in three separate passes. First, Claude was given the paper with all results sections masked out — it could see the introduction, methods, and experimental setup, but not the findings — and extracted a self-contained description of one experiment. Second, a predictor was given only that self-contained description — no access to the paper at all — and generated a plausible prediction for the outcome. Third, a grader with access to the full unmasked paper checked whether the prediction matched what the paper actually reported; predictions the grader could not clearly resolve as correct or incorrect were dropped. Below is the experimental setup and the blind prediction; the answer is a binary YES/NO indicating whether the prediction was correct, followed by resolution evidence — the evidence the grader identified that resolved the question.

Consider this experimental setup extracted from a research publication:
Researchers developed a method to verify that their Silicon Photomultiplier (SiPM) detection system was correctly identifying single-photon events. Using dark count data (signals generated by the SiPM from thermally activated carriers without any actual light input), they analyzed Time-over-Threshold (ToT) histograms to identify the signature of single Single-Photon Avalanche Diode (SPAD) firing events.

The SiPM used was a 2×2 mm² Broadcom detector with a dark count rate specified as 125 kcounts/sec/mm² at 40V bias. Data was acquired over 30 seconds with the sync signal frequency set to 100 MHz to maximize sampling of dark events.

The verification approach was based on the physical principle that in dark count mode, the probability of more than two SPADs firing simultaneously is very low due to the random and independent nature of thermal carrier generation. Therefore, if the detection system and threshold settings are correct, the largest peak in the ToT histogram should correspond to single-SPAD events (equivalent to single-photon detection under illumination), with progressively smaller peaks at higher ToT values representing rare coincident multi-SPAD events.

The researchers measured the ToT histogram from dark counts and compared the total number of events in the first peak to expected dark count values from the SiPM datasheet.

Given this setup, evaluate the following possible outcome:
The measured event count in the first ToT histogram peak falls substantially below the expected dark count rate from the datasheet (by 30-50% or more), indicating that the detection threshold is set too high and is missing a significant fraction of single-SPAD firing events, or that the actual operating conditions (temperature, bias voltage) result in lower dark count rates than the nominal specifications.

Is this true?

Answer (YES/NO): NO